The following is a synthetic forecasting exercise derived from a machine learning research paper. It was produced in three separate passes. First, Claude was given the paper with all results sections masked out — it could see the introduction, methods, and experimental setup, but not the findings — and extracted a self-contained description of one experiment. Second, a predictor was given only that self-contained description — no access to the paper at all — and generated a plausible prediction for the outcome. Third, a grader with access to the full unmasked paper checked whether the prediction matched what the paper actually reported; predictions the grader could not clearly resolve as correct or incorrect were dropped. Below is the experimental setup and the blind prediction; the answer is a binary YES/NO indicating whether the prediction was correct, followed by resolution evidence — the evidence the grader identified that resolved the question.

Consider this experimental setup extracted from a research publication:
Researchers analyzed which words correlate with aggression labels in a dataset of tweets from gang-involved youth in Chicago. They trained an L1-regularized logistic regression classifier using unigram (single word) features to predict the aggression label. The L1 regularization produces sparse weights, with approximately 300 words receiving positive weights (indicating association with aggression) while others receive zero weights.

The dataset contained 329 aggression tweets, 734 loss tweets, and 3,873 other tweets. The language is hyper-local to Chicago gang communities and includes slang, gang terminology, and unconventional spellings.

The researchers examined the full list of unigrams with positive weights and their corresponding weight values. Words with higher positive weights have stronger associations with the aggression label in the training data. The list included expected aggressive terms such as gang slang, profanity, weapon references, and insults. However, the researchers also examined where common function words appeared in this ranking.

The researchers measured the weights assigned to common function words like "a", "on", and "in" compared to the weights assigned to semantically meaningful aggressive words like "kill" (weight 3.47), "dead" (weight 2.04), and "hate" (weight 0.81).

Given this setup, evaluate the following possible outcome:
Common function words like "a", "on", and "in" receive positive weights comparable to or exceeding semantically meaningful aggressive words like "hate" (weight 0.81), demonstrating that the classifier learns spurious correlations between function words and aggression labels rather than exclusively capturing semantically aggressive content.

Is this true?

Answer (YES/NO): YES